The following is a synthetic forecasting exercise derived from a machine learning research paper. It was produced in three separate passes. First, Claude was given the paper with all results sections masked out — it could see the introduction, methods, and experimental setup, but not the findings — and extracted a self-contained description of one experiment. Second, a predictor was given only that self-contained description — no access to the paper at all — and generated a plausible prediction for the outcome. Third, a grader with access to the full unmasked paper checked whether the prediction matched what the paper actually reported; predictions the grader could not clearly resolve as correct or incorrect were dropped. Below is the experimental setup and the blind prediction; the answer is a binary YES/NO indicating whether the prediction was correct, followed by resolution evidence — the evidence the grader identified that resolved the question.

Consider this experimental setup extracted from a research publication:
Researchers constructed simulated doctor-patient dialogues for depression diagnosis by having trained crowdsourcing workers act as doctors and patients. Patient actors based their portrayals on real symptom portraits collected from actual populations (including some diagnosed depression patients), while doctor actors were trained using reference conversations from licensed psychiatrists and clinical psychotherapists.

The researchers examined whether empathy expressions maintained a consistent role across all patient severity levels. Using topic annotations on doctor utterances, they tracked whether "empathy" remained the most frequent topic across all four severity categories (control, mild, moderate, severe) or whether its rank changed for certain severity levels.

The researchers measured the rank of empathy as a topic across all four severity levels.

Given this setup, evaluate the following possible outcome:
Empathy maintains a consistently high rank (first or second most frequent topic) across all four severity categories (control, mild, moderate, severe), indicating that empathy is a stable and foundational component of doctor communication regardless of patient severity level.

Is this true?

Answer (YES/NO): YES